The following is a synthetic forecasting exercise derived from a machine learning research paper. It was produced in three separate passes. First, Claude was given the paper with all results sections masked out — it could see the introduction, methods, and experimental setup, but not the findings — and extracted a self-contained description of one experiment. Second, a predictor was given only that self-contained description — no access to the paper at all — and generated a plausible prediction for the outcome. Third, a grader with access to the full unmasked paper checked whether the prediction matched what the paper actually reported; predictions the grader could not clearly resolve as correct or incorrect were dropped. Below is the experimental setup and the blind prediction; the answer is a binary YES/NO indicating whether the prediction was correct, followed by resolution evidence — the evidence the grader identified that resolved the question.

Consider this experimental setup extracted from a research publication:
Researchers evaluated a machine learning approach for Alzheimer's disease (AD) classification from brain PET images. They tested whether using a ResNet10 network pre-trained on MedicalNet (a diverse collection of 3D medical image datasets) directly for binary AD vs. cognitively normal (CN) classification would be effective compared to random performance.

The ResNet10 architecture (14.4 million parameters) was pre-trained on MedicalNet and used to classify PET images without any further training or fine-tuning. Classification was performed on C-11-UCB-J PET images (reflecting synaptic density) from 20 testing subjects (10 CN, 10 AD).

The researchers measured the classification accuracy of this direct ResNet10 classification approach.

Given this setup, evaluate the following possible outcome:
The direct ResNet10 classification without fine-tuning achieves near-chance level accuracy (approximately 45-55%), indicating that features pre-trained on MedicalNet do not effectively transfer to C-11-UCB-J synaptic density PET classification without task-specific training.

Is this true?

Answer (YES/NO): YES